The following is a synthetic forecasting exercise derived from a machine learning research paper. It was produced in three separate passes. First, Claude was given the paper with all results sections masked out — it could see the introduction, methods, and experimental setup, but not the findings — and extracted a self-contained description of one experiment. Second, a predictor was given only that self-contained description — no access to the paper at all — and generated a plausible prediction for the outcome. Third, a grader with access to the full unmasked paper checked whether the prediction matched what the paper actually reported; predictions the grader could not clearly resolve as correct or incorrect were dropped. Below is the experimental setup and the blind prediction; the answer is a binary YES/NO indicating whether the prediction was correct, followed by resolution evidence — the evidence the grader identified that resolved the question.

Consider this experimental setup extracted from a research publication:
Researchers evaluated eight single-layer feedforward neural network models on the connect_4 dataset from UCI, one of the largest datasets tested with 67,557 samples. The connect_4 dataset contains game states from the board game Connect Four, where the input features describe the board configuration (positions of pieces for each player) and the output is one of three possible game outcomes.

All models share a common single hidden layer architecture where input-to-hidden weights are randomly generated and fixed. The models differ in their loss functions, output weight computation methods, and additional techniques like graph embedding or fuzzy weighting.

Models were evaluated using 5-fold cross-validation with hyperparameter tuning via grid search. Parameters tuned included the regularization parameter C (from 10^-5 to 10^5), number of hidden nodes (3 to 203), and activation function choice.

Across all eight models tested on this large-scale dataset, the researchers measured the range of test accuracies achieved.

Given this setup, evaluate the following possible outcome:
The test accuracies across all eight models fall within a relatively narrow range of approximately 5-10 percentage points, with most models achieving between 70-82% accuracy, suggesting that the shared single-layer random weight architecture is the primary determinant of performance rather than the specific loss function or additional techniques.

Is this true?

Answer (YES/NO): NO